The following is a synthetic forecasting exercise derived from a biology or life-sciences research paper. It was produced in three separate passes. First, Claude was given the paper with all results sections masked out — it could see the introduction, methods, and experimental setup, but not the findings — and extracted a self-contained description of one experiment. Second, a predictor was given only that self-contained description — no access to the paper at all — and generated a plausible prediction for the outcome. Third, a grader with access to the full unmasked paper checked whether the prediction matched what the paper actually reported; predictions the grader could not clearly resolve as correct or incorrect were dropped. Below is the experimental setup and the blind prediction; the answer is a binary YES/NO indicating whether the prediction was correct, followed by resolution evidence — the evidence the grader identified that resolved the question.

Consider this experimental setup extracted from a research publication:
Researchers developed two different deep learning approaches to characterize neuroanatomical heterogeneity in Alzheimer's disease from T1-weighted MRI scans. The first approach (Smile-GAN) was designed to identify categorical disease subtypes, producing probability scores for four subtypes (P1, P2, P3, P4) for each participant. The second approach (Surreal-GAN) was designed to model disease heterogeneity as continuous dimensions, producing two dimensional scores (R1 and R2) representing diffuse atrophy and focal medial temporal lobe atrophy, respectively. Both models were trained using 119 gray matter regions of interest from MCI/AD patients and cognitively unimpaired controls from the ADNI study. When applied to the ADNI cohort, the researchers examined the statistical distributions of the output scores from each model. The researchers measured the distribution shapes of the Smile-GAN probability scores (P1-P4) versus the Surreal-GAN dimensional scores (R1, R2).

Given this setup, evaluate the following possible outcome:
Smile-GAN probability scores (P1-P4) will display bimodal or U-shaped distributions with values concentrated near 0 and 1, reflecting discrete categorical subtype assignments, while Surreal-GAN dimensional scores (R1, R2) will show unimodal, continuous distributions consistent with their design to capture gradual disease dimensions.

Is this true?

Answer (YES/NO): YES